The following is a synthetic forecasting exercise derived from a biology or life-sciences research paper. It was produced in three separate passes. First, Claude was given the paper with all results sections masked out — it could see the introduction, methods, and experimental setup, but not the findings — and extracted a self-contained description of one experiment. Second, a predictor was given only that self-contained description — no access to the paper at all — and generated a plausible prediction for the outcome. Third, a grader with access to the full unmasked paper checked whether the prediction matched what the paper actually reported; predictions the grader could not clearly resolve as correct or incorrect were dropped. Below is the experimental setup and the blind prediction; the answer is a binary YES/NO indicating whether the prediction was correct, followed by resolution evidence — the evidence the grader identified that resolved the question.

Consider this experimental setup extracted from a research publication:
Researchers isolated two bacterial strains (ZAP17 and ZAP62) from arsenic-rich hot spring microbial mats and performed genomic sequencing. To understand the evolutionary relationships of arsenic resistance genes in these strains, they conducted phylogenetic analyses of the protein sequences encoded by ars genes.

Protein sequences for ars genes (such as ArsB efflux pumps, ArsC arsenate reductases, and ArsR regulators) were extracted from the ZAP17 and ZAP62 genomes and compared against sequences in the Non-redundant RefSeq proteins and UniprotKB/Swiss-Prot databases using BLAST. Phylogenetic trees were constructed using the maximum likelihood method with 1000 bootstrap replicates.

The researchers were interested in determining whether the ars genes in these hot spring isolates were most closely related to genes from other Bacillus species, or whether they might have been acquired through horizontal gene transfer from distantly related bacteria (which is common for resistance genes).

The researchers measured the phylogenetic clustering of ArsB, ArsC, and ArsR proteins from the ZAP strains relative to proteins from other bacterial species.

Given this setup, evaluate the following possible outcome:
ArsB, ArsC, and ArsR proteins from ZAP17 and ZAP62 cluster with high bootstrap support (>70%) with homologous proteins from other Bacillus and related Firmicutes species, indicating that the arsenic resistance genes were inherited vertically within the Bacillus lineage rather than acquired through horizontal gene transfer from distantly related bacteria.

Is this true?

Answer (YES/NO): NO